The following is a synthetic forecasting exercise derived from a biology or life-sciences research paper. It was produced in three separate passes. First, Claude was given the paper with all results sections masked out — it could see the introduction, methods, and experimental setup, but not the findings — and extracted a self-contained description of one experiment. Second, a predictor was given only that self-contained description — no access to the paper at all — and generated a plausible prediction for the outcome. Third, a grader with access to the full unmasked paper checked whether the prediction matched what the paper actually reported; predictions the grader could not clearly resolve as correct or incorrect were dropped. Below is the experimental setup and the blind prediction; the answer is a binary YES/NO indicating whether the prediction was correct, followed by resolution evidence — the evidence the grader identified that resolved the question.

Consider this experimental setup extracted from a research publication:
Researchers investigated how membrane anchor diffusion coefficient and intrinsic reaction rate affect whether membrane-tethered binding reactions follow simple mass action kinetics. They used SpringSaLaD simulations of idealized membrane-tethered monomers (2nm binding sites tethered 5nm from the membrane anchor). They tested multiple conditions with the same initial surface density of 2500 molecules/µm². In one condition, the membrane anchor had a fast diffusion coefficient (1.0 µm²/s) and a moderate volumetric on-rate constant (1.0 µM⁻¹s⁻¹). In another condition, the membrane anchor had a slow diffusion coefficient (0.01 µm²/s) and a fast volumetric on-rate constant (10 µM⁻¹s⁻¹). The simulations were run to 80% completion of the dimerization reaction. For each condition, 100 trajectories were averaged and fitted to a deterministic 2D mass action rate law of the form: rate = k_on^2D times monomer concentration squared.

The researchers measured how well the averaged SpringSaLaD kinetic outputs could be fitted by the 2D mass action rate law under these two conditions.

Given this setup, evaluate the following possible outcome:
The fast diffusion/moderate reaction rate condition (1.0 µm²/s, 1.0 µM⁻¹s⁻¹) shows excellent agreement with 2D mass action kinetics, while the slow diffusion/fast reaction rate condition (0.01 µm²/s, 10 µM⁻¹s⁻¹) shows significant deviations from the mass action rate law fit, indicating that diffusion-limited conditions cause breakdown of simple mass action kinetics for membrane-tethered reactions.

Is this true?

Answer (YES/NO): YES